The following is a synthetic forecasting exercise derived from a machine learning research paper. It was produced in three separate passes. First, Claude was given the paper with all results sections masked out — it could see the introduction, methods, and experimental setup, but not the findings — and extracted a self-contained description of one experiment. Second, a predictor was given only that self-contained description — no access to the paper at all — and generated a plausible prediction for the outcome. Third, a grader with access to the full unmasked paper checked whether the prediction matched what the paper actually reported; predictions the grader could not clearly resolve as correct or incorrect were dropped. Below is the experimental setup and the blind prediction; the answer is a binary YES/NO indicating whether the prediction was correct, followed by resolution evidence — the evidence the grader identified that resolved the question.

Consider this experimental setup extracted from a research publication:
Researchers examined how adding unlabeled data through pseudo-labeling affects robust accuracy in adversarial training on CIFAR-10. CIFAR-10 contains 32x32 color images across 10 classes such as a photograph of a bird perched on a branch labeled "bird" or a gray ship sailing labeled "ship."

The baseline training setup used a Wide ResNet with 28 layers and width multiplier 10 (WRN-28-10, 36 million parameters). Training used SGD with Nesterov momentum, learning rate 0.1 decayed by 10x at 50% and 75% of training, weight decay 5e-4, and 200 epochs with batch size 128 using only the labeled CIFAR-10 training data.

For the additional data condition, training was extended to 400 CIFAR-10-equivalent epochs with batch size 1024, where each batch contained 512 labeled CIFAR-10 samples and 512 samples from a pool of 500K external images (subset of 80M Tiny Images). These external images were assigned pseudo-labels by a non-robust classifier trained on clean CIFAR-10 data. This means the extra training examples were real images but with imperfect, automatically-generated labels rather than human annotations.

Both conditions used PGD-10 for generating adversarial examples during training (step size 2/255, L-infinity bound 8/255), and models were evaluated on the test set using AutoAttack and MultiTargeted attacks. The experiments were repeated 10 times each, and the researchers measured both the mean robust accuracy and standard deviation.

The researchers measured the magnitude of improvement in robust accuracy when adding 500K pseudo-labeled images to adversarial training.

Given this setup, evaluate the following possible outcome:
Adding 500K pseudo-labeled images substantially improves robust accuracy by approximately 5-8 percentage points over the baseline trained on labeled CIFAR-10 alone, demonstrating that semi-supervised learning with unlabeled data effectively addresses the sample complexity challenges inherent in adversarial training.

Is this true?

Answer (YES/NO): YES